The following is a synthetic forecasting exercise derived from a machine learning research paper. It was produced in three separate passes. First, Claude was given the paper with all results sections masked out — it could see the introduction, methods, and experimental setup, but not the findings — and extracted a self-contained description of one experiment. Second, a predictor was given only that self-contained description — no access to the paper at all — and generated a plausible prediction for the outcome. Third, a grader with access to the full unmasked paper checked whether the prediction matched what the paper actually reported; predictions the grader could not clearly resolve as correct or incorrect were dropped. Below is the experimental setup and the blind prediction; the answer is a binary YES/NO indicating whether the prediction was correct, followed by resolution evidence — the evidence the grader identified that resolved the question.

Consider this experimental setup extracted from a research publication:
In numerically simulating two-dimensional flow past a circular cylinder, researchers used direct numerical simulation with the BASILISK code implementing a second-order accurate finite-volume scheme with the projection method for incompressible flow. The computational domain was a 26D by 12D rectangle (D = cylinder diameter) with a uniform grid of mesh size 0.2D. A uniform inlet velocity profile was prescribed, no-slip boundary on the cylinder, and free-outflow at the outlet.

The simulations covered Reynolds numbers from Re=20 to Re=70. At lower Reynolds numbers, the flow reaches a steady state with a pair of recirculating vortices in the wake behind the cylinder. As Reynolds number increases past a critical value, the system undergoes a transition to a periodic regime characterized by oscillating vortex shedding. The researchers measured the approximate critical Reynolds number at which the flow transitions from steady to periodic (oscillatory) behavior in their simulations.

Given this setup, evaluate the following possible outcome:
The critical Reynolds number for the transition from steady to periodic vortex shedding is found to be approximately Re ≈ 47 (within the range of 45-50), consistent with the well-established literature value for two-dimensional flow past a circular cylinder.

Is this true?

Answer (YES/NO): YES